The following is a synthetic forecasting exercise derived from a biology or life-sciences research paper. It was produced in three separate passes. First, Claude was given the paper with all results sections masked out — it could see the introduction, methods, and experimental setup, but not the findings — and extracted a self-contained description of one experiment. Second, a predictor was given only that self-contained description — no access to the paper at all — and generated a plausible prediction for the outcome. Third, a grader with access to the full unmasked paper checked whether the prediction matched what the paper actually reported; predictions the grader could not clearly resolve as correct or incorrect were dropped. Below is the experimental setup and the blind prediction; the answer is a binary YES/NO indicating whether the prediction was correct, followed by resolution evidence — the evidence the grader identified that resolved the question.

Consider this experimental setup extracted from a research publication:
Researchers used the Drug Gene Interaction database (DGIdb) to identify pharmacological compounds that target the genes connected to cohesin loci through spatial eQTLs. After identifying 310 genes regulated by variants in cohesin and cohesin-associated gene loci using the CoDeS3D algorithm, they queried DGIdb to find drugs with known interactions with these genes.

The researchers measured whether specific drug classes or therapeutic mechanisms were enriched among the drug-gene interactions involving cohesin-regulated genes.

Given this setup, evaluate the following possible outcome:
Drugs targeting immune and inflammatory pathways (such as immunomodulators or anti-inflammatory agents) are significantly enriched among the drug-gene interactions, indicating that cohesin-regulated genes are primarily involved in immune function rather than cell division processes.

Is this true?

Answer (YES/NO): NO